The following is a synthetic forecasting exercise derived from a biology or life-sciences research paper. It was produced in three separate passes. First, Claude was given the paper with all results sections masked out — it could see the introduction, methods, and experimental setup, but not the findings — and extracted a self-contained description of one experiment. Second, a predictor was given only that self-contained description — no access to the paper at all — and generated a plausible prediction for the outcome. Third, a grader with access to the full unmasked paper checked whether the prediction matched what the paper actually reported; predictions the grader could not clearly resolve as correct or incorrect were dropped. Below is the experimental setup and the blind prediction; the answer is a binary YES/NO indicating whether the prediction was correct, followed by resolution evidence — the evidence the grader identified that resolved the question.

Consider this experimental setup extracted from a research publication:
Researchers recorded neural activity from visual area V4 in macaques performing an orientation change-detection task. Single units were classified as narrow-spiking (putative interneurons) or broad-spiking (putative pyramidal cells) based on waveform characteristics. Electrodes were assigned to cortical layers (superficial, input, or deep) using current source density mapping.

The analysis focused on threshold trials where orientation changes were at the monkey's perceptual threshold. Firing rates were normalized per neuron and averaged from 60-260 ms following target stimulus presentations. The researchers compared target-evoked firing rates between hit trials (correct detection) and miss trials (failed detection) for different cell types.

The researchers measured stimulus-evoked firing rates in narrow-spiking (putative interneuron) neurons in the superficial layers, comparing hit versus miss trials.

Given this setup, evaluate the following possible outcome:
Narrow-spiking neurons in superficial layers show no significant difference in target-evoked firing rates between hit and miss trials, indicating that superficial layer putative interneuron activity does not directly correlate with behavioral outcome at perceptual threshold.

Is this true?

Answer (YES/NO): NO